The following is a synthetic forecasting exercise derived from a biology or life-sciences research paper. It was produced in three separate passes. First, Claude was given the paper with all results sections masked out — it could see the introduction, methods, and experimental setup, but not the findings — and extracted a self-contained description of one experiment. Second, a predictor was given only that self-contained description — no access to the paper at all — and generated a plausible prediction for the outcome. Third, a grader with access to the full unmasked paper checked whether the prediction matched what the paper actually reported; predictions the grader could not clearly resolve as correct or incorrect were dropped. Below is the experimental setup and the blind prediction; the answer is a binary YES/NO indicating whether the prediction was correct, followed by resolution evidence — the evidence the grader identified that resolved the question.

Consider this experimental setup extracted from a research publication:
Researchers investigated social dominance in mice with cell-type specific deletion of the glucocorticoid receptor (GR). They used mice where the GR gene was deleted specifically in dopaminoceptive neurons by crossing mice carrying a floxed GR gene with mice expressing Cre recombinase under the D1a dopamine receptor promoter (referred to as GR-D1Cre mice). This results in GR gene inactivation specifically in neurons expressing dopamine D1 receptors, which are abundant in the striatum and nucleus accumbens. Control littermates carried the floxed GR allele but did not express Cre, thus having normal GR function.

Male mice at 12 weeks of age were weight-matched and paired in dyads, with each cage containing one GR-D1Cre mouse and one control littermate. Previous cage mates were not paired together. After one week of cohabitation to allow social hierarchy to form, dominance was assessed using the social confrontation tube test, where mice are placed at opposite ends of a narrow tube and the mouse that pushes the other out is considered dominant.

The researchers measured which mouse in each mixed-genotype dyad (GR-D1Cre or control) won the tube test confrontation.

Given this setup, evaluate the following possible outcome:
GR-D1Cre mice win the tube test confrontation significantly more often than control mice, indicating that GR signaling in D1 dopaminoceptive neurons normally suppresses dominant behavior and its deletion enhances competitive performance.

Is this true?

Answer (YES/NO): YES